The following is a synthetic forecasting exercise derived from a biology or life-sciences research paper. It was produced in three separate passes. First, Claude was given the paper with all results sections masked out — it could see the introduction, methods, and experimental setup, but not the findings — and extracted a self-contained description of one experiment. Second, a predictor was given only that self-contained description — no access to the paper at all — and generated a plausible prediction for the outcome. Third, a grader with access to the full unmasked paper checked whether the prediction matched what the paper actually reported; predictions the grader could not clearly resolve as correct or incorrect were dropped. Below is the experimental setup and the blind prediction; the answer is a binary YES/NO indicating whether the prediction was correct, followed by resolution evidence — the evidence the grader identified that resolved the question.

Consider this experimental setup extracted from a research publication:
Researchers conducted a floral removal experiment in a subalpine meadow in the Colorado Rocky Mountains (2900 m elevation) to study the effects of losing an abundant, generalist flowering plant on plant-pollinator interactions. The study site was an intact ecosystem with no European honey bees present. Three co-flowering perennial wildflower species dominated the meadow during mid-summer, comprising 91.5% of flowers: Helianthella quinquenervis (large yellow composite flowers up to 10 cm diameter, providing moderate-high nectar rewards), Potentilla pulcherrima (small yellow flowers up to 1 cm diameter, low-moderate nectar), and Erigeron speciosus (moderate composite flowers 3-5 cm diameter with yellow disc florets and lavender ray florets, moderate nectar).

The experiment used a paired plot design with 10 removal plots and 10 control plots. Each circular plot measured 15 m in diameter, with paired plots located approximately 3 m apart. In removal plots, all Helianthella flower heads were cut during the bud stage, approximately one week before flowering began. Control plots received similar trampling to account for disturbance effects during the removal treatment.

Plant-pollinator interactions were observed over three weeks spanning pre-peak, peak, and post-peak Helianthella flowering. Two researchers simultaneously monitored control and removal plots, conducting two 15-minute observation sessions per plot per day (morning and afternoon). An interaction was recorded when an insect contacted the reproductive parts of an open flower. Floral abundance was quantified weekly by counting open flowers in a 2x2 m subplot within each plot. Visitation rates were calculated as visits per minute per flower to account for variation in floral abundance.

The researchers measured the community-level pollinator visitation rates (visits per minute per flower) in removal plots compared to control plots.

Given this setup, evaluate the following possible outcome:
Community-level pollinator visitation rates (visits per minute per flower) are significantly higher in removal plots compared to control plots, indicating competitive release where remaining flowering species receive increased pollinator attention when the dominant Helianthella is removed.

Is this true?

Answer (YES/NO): NO